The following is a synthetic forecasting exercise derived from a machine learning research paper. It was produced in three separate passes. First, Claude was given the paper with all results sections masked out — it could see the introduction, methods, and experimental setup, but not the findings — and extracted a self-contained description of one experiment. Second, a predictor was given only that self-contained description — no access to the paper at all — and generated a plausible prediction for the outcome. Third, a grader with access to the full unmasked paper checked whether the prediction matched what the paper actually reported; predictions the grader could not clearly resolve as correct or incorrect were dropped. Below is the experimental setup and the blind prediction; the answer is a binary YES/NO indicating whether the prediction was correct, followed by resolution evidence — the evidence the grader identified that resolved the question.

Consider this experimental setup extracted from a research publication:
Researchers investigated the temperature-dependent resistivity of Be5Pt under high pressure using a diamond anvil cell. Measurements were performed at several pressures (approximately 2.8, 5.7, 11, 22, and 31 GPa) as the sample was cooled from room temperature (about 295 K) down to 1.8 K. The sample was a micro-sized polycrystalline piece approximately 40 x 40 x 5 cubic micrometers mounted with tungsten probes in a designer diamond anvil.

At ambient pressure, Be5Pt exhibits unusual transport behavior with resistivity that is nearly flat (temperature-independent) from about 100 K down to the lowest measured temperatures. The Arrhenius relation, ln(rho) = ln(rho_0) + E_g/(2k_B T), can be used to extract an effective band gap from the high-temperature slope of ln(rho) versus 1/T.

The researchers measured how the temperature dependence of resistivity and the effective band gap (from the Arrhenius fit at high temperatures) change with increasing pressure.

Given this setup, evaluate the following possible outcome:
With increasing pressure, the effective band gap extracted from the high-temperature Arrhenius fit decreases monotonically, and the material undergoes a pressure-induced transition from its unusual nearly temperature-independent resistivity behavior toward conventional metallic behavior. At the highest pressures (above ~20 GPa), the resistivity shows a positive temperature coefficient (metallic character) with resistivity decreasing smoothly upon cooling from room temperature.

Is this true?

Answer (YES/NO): NO